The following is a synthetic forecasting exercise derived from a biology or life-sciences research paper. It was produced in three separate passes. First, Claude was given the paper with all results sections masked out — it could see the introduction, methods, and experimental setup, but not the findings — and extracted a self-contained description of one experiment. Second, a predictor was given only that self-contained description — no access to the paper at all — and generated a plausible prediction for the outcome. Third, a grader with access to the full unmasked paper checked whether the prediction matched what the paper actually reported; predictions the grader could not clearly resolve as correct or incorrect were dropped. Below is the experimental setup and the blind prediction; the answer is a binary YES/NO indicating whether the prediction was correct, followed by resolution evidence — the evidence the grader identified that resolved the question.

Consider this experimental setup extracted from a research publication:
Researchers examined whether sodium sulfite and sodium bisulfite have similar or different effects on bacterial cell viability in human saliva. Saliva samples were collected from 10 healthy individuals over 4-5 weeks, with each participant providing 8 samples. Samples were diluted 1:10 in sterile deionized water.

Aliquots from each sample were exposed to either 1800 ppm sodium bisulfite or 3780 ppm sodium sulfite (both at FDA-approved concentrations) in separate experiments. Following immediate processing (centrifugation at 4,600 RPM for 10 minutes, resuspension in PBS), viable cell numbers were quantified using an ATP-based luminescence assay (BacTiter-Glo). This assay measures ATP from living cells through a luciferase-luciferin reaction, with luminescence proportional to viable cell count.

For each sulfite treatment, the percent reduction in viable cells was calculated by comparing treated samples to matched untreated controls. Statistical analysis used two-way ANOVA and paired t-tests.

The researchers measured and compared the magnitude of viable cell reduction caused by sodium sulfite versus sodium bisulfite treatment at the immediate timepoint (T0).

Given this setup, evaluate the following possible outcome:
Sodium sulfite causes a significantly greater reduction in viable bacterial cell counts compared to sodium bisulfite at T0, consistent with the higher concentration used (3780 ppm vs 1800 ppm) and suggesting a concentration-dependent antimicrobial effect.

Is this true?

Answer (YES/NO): NO